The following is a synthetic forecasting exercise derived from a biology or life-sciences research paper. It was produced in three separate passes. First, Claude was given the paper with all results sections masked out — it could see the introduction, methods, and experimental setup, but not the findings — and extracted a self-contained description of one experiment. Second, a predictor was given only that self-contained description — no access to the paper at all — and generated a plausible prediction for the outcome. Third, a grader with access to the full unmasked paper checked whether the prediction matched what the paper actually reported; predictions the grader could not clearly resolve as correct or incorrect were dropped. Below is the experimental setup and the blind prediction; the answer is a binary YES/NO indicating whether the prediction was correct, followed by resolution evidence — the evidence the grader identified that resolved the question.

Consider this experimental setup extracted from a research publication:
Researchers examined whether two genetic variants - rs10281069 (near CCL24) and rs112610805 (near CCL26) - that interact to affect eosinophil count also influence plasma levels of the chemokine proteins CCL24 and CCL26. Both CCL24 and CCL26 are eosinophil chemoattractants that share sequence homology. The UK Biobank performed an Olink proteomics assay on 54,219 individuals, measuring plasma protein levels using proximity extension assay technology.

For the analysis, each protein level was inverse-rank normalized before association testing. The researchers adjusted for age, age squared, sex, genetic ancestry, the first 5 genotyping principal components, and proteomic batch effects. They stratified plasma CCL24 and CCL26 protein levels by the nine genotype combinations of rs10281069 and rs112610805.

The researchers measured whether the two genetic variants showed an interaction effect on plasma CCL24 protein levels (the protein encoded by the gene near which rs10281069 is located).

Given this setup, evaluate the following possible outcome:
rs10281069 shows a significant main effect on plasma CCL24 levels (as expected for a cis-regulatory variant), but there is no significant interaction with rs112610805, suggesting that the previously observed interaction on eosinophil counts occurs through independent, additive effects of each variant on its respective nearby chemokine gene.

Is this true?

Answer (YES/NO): NO